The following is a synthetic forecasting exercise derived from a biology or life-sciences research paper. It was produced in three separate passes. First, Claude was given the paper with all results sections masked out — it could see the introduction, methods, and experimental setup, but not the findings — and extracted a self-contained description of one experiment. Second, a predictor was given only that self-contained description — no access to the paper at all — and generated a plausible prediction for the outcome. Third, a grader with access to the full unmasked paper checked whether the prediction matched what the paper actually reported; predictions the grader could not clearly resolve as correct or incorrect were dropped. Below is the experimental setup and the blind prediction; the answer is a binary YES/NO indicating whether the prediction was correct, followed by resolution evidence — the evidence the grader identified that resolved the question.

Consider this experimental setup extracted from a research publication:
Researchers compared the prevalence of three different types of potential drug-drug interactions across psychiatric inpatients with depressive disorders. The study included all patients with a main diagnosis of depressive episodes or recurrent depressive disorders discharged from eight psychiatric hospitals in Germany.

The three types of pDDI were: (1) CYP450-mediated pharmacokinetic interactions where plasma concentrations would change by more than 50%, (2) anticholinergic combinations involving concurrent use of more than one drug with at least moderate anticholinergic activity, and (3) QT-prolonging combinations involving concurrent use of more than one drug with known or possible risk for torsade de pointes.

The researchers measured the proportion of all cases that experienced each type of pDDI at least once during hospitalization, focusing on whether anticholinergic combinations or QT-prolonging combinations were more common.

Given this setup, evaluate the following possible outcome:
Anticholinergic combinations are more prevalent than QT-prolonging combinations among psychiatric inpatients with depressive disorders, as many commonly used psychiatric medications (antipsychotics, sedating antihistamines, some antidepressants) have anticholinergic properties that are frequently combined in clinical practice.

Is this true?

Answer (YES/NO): NO